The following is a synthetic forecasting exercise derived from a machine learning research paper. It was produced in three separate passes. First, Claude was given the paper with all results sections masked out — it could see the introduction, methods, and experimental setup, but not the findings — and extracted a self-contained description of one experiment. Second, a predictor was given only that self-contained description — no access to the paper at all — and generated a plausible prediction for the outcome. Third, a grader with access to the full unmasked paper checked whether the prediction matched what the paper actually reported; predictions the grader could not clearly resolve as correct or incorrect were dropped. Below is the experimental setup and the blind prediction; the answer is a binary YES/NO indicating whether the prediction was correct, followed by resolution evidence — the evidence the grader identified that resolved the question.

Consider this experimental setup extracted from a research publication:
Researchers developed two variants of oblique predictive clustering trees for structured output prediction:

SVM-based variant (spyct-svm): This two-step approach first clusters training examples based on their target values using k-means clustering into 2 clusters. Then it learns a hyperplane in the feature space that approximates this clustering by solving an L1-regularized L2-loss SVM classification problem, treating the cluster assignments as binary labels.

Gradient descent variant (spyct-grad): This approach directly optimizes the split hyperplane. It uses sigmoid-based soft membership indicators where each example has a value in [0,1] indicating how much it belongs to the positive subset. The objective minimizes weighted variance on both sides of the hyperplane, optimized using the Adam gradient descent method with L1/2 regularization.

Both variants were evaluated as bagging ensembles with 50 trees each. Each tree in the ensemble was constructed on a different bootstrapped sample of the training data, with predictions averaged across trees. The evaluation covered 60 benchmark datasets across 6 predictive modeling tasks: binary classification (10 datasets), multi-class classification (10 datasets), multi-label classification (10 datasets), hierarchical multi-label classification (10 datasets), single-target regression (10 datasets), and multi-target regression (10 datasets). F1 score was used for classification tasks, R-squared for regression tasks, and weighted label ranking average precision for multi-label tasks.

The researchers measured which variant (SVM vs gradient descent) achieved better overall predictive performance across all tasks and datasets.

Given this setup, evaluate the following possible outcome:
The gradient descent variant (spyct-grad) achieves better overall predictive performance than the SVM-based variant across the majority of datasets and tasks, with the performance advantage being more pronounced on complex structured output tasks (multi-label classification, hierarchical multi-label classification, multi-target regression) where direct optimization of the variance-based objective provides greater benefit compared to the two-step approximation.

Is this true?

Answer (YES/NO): NO